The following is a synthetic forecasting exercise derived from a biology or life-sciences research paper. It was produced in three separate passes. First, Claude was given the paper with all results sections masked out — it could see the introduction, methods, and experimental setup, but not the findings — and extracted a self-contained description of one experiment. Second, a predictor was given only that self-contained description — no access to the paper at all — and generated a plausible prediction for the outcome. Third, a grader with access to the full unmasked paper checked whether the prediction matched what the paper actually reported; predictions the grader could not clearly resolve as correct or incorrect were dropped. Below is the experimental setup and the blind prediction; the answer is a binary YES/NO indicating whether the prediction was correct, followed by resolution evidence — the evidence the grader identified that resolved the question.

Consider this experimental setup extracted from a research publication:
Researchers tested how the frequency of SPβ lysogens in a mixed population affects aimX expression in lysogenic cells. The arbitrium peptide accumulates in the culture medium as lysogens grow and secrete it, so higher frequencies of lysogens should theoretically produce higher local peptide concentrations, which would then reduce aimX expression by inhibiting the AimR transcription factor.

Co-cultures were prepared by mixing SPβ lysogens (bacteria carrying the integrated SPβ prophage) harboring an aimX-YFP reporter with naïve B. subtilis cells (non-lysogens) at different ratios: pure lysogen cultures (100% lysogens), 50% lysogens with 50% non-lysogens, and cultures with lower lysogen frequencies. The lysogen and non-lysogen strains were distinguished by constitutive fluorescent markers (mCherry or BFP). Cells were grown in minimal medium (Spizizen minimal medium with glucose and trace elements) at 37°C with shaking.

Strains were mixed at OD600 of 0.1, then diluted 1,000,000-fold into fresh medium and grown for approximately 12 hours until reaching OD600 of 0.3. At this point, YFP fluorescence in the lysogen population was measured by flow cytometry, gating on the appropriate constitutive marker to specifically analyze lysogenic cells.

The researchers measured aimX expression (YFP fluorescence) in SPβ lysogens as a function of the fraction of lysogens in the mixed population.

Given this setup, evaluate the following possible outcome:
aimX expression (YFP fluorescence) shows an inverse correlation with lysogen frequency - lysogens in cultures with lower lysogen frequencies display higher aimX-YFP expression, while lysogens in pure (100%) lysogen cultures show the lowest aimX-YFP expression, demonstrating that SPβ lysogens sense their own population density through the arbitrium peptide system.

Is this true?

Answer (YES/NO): YES